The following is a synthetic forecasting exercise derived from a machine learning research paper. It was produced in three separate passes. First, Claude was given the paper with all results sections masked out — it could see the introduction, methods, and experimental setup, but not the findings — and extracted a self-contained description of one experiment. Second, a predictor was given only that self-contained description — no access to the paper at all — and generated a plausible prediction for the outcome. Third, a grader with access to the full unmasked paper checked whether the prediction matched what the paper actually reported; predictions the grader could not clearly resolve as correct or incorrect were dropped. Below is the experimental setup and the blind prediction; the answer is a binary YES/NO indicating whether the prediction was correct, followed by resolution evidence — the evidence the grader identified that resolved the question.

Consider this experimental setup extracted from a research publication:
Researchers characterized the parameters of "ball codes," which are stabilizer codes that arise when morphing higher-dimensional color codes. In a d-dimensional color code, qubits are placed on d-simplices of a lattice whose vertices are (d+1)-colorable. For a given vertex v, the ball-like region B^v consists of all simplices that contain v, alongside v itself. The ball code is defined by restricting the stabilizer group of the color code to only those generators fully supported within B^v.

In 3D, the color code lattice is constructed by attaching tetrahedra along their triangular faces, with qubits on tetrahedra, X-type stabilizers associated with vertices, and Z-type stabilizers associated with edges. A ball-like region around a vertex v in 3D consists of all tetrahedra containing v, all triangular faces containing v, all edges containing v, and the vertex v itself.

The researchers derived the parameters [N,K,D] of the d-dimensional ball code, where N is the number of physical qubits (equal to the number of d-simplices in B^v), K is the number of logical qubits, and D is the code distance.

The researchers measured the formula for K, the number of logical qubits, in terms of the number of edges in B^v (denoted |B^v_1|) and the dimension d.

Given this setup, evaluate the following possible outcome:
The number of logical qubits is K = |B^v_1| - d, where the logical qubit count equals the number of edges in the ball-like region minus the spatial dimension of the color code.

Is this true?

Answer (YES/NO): YES